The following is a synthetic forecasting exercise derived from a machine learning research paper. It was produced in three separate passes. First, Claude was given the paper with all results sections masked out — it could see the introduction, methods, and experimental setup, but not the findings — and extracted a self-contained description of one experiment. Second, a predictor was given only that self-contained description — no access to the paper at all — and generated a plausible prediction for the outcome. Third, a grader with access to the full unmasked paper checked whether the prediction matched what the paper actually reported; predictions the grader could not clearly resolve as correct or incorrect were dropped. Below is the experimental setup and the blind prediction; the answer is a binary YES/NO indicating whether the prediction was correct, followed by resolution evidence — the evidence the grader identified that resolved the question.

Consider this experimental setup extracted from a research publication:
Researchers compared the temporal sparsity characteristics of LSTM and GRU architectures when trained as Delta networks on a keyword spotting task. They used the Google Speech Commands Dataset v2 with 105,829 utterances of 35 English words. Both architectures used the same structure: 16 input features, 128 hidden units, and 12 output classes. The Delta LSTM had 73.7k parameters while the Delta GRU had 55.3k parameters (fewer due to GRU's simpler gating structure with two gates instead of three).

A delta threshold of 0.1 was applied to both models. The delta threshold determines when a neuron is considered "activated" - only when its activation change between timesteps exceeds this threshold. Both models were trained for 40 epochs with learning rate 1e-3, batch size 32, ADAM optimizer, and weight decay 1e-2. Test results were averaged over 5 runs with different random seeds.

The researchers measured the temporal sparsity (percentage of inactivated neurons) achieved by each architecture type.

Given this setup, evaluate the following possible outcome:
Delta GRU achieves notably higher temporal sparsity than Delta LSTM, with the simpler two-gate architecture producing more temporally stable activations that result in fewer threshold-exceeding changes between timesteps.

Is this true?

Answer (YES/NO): NO